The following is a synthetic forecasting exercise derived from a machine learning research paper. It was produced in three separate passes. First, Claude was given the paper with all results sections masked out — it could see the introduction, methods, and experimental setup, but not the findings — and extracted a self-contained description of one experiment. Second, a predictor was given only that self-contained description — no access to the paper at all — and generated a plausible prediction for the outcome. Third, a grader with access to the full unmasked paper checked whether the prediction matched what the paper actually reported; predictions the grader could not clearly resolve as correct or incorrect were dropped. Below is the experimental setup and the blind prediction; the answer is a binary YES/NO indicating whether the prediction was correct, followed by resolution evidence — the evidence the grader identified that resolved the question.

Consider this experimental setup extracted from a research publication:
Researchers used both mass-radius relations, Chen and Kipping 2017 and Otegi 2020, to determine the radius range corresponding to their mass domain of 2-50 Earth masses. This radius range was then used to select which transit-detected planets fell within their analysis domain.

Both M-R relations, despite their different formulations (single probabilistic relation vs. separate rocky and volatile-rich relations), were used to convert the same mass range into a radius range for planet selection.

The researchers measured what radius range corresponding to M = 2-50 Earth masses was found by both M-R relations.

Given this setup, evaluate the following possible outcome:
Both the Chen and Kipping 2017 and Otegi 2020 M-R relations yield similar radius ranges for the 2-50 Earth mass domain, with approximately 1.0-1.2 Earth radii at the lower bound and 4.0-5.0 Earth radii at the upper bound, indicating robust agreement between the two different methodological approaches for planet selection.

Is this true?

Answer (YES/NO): NO